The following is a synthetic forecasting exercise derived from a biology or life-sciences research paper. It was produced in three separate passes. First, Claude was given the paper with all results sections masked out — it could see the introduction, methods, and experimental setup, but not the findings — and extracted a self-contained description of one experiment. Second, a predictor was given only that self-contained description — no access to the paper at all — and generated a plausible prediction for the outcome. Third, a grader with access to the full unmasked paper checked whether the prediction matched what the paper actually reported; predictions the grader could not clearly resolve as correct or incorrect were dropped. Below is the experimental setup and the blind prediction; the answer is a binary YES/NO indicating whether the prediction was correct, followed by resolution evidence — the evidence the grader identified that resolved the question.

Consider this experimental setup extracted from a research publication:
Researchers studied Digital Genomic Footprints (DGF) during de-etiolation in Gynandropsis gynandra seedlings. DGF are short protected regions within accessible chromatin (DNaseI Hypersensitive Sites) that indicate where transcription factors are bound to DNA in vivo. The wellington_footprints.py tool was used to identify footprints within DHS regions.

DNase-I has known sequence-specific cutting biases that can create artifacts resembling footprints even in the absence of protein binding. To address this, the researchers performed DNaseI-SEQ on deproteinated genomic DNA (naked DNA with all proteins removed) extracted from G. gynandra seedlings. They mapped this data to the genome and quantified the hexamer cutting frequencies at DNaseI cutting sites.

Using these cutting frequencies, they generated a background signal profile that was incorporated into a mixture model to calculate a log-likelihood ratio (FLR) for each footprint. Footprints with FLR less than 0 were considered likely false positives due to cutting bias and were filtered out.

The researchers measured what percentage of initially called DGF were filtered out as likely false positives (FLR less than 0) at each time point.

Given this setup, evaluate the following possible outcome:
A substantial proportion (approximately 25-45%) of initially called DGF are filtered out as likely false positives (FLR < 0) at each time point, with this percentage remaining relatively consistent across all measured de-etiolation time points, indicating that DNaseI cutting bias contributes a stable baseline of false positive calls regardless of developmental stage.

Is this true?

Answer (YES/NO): NO